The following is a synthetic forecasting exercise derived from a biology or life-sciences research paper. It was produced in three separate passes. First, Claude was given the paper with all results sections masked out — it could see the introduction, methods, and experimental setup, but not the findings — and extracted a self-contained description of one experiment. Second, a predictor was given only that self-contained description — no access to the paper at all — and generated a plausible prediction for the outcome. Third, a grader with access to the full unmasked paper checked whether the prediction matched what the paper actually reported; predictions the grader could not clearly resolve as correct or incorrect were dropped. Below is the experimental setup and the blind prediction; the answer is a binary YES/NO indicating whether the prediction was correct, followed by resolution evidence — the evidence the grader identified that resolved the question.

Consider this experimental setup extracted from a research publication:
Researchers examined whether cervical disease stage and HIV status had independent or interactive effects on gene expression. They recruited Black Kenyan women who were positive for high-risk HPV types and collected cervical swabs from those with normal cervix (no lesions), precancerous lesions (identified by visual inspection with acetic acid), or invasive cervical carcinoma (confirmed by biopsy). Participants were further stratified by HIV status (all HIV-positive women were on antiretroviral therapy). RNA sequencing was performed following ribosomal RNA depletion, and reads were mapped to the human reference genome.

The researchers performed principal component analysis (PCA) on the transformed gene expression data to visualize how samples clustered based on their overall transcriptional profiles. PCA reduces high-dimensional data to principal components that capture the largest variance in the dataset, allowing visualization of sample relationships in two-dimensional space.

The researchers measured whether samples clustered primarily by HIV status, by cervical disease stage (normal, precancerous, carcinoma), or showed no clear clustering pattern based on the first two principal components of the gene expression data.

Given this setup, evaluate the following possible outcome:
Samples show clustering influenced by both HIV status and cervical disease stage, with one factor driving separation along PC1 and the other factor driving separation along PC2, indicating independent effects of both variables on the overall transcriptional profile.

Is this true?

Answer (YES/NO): NO